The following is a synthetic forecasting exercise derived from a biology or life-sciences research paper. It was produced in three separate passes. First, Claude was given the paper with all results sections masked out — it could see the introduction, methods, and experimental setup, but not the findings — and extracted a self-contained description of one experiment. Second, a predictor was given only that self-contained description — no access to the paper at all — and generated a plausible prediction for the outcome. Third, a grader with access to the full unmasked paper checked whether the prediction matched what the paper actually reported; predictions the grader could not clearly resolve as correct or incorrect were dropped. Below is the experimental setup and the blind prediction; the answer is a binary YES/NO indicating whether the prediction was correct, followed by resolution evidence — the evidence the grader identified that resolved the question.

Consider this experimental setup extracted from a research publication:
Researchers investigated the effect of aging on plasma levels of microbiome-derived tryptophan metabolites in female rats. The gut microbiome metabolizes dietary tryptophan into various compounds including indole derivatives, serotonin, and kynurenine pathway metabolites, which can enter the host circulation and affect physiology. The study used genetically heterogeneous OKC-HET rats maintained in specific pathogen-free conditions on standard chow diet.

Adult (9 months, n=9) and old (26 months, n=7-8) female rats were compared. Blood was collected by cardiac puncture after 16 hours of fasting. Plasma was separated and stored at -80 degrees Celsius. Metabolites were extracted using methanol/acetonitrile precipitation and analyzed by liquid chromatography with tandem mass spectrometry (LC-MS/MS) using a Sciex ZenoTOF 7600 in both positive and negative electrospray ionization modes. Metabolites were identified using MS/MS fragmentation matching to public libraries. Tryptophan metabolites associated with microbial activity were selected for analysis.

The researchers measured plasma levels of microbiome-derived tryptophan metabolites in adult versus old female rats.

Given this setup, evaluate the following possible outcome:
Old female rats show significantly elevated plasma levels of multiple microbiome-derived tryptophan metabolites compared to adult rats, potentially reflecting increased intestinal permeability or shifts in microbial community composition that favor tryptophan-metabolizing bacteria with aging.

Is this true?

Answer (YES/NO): NO